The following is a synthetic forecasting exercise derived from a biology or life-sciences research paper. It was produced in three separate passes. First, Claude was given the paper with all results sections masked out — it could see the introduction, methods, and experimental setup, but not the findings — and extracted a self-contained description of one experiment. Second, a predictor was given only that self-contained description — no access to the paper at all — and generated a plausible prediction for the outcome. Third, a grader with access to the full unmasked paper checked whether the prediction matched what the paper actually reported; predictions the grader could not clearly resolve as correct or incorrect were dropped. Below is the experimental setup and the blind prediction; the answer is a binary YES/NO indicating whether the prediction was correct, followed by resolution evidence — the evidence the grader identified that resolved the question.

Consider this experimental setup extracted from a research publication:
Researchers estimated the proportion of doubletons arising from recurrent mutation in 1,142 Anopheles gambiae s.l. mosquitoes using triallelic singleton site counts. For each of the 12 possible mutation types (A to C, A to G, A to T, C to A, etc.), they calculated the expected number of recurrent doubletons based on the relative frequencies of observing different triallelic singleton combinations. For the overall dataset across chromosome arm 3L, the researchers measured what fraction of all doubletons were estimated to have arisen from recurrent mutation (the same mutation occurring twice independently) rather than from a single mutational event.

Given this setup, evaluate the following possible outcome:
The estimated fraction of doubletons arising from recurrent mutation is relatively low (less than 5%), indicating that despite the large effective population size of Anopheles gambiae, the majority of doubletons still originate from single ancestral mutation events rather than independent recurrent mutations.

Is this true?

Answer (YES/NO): NO